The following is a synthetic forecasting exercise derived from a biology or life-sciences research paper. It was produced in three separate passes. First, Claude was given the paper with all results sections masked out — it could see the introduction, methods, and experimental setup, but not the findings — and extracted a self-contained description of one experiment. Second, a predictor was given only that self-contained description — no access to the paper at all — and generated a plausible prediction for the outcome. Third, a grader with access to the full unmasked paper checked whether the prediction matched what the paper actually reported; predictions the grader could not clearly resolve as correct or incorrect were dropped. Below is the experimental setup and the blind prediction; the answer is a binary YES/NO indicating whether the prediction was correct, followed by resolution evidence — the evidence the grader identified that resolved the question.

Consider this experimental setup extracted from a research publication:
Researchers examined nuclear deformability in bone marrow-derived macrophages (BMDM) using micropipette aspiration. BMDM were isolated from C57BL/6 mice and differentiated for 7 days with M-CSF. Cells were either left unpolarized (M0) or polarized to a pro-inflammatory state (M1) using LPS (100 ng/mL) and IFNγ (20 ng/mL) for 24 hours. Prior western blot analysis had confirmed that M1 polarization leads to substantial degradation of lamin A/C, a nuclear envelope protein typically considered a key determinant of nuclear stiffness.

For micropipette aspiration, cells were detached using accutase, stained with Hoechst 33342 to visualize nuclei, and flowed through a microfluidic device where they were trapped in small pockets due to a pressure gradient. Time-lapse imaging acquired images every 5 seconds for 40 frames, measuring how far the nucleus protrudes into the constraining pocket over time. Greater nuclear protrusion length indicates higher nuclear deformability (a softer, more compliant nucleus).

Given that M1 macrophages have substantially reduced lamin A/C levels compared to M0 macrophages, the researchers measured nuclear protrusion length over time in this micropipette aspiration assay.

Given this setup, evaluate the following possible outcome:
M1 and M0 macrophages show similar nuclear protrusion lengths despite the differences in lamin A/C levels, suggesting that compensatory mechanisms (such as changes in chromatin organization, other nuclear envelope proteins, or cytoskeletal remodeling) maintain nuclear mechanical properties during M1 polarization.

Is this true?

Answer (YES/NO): NO